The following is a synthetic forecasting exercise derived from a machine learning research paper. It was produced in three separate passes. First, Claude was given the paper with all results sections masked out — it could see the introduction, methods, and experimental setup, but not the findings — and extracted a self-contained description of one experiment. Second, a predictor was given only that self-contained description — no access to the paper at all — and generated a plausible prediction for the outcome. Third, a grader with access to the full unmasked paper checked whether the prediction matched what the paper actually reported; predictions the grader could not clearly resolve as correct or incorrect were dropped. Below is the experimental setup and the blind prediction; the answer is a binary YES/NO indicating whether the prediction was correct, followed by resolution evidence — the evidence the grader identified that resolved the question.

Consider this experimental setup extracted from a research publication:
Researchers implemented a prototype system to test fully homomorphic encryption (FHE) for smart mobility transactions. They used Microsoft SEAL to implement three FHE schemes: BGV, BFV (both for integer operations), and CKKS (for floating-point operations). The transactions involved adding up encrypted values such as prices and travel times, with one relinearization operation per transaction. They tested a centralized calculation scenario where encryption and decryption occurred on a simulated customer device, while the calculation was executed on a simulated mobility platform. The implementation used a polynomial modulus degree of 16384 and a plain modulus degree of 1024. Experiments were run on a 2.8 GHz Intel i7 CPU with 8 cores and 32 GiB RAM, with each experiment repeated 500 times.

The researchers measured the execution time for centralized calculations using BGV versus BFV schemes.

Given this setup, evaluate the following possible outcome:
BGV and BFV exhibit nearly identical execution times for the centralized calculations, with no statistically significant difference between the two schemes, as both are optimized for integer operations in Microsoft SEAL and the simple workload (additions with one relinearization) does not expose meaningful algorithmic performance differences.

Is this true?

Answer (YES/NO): NO